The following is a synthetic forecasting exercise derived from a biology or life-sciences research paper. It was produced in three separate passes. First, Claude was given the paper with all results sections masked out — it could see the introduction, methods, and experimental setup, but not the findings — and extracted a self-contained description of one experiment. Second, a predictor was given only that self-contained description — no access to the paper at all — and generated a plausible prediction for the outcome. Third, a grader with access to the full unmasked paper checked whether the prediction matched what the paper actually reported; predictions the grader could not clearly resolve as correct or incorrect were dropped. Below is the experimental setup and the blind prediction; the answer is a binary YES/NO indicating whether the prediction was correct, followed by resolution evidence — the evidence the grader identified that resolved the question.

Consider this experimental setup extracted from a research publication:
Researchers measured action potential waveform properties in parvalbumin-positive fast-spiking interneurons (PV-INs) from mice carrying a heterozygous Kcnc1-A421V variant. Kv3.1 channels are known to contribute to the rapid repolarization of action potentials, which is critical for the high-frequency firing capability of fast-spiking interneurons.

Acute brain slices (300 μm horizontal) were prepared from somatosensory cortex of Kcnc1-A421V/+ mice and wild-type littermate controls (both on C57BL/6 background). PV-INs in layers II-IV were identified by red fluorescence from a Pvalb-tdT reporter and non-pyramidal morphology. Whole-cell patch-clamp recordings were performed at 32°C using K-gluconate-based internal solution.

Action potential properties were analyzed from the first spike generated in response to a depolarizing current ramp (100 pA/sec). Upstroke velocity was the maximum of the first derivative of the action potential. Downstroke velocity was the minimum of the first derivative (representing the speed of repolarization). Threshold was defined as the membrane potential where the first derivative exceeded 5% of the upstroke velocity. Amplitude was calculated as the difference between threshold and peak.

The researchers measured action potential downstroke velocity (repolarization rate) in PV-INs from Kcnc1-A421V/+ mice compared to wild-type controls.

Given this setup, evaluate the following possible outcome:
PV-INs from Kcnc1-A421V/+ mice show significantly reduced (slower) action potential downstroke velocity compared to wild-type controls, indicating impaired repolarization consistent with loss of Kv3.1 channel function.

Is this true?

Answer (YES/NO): YES